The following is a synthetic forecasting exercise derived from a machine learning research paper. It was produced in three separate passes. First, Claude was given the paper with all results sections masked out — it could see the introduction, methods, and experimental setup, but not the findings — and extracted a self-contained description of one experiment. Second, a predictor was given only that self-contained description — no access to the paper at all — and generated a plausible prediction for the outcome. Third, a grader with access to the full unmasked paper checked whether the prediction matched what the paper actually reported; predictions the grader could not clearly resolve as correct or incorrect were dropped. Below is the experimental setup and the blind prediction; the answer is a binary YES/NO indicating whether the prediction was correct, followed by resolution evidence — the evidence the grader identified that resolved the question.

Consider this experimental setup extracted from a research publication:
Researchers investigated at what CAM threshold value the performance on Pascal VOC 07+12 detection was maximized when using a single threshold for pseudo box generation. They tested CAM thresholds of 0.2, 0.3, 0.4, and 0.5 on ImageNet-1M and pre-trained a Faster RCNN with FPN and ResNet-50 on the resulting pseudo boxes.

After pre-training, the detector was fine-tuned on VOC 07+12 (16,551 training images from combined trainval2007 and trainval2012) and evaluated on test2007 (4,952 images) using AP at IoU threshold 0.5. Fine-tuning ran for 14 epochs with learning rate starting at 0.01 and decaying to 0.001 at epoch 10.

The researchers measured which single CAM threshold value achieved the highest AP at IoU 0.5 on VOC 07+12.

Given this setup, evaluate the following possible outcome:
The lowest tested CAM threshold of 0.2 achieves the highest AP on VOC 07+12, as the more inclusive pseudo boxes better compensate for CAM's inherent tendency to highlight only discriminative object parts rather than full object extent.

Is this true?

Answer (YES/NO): NO